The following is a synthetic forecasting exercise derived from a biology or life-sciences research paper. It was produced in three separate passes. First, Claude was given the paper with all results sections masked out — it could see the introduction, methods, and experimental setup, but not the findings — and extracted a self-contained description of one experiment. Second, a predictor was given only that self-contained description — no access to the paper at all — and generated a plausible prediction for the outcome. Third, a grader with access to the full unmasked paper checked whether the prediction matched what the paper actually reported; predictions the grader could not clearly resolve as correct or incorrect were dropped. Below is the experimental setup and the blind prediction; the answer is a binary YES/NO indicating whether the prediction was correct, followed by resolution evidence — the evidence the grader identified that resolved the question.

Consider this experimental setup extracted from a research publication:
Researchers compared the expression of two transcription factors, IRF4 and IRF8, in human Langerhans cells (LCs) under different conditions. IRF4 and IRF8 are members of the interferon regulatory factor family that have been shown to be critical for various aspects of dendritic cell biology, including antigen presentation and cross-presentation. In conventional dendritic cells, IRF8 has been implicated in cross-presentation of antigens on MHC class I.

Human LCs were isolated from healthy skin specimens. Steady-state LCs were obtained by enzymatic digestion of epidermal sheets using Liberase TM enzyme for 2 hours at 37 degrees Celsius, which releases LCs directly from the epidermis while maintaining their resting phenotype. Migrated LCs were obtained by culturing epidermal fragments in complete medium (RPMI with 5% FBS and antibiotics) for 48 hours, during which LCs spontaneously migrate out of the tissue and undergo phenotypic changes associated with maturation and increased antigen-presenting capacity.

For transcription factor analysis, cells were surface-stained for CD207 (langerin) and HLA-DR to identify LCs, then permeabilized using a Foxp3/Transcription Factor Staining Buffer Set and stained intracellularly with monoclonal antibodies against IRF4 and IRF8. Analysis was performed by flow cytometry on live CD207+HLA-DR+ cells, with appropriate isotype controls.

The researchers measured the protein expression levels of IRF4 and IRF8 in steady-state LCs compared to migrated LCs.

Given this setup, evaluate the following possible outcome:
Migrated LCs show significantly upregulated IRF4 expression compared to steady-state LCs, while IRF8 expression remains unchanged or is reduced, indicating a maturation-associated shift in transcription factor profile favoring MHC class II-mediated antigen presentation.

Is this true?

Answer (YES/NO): NO